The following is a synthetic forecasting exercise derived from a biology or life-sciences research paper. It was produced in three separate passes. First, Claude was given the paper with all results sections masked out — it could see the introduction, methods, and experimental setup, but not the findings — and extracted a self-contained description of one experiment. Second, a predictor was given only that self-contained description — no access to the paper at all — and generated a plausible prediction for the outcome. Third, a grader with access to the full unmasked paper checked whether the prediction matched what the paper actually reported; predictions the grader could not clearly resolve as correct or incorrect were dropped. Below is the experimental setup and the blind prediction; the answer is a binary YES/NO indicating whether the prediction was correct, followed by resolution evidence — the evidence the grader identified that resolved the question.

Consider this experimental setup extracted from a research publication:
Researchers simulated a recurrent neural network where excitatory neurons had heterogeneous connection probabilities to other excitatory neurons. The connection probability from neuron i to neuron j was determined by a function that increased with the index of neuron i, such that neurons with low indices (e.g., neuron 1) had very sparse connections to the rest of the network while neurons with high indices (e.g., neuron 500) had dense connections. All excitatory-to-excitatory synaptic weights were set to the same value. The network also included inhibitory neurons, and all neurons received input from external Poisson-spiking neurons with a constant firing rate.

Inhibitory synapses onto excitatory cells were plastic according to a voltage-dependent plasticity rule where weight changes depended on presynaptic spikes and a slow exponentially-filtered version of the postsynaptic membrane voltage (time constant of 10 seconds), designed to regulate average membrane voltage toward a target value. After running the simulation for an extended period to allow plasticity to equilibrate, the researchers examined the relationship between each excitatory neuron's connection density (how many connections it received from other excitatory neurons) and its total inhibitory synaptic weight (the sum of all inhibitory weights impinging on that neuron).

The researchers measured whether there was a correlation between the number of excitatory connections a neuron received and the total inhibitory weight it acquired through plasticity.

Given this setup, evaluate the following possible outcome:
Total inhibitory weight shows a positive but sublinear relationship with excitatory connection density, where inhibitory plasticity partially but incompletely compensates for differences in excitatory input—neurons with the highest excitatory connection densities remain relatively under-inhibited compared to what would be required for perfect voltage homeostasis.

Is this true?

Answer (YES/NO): NO